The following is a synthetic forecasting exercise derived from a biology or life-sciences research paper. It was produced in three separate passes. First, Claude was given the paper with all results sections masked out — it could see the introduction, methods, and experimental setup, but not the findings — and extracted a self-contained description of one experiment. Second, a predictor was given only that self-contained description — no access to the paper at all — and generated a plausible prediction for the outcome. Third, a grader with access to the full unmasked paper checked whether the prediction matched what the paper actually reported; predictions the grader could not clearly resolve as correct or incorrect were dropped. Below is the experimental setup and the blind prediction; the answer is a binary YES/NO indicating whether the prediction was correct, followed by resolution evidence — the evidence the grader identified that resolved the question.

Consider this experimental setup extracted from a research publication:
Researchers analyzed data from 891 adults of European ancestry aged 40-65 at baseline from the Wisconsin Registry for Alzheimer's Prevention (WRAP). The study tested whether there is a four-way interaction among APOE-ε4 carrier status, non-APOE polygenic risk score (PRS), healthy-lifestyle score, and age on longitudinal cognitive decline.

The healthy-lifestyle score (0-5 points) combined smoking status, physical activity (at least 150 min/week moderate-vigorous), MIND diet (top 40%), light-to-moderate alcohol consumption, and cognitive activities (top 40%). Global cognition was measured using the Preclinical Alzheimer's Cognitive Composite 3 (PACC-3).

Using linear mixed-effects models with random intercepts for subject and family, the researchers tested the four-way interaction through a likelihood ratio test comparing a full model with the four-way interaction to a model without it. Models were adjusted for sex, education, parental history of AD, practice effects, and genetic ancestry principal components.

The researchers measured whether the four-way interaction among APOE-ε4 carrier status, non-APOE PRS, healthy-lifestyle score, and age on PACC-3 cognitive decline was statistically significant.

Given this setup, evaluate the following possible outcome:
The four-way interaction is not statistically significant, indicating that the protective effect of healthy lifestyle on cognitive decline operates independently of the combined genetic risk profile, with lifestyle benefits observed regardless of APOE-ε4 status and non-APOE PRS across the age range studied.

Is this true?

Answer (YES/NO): NO